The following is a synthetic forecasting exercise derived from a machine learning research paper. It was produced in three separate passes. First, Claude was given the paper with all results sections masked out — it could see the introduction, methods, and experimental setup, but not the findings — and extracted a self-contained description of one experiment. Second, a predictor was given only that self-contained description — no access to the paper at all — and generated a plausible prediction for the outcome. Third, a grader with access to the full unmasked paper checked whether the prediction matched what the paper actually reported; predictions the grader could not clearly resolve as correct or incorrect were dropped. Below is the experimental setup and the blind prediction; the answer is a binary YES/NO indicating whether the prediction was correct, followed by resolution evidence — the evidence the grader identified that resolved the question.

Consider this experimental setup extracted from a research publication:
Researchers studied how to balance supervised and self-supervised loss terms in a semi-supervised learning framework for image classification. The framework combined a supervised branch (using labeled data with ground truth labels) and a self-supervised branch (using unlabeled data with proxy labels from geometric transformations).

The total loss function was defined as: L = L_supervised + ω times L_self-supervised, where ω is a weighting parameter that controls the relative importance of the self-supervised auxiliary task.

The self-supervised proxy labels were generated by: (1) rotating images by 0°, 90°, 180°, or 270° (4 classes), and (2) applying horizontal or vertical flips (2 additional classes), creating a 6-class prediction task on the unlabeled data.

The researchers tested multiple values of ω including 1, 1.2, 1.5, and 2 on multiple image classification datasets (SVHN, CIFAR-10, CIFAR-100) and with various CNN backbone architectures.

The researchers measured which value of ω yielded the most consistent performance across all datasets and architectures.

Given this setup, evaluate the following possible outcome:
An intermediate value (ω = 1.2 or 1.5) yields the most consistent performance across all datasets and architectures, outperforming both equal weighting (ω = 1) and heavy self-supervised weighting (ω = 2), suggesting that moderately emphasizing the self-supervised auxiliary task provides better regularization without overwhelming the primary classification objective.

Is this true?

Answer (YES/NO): NO